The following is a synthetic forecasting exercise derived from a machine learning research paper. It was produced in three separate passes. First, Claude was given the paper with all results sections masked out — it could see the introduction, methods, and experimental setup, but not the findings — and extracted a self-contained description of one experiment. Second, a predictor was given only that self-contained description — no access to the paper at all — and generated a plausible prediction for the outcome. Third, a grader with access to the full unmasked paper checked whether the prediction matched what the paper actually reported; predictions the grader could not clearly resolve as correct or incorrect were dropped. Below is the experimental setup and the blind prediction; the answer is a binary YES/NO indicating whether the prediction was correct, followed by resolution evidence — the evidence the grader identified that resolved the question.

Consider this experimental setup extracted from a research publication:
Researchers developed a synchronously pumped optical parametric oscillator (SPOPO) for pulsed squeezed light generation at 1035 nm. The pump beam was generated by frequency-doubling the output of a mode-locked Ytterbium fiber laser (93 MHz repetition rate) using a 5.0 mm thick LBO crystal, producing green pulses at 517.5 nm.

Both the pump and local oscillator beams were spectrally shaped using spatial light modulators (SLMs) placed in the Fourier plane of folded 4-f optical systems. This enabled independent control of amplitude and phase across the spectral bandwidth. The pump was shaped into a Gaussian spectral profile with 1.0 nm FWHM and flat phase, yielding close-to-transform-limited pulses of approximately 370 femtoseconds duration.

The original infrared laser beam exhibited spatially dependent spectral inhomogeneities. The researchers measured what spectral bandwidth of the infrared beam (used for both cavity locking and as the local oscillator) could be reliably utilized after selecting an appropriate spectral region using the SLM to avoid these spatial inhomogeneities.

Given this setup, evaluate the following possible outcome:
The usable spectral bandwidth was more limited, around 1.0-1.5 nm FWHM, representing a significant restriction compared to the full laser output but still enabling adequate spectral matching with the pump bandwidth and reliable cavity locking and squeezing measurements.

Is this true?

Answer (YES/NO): NO